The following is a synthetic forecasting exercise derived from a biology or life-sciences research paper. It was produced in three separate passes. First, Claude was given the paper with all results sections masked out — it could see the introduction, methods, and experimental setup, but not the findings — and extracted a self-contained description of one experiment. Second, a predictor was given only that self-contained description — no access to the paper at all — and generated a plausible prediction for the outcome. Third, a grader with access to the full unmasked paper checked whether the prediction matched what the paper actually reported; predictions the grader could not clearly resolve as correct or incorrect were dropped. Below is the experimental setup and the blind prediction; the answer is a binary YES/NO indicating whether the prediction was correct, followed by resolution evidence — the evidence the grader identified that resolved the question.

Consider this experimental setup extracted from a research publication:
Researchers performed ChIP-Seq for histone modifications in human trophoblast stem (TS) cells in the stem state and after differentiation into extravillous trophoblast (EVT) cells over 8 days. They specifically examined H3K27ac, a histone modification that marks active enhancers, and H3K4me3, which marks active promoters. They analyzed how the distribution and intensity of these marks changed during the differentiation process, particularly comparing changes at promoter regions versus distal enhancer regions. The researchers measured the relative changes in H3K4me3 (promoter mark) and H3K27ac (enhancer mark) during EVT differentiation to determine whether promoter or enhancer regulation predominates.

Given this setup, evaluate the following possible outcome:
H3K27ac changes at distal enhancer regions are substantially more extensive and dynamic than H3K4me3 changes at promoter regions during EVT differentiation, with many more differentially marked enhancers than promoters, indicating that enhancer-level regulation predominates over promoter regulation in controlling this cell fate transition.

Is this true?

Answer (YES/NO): YES